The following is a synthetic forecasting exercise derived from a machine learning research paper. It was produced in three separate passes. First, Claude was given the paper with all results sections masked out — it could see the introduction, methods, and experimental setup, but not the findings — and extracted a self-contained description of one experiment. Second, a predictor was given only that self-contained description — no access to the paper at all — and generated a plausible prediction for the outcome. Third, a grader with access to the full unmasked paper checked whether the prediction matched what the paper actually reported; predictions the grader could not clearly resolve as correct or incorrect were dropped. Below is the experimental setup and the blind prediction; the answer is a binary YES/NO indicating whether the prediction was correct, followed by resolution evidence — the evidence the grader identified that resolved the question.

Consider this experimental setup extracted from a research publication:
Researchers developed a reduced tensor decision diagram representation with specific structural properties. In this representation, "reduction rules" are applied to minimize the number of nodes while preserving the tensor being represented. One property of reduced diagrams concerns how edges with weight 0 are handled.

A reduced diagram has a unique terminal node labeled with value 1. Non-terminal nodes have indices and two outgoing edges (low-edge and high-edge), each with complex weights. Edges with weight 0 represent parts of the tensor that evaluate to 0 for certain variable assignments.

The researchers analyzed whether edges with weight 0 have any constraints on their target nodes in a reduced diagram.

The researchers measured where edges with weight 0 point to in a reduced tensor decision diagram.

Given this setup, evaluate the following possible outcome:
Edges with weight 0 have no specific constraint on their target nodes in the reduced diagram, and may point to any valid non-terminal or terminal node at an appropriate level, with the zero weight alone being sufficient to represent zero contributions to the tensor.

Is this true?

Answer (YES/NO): NO